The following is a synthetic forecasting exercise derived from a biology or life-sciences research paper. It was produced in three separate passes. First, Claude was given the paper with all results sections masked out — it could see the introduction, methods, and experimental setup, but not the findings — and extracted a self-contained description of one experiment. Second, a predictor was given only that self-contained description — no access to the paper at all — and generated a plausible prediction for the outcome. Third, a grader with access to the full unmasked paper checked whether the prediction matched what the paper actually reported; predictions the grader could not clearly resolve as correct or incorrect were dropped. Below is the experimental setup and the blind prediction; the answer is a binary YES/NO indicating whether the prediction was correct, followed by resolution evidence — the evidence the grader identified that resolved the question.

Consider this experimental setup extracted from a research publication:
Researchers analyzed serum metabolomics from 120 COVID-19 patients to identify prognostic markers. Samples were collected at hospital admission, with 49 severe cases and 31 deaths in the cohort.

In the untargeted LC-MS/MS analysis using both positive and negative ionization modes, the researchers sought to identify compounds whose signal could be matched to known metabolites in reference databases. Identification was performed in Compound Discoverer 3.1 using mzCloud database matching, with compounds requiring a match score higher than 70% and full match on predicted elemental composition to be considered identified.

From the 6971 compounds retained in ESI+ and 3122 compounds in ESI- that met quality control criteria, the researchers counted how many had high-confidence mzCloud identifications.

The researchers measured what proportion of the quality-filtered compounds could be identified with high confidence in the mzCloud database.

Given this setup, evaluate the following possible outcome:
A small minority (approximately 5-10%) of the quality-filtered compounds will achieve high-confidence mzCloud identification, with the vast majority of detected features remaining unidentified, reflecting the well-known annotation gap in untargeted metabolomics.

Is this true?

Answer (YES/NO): NO